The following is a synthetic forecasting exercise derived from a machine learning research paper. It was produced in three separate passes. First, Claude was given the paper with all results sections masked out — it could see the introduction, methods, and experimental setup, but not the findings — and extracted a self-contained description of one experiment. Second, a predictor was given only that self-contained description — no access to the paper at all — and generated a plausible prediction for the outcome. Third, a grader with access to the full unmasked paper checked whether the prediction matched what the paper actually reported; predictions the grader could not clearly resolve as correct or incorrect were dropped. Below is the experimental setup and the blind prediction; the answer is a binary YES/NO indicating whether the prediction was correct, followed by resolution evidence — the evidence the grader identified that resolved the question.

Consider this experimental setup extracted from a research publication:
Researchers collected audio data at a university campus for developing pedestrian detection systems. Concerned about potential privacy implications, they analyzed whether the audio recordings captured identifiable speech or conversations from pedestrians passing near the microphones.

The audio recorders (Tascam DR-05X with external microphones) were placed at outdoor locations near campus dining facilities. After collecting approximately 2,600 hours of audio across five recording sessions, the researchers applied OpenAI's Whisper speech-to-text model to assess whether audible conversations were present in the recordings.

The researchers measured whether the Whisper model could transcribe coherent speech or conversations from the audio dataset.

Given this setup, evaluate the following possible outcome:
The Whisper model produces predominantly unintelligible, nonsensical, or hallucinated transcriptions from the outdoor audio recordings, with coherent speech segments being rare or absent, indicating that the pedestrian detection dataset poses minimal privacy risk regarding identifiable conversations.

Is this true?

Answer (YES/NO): YES